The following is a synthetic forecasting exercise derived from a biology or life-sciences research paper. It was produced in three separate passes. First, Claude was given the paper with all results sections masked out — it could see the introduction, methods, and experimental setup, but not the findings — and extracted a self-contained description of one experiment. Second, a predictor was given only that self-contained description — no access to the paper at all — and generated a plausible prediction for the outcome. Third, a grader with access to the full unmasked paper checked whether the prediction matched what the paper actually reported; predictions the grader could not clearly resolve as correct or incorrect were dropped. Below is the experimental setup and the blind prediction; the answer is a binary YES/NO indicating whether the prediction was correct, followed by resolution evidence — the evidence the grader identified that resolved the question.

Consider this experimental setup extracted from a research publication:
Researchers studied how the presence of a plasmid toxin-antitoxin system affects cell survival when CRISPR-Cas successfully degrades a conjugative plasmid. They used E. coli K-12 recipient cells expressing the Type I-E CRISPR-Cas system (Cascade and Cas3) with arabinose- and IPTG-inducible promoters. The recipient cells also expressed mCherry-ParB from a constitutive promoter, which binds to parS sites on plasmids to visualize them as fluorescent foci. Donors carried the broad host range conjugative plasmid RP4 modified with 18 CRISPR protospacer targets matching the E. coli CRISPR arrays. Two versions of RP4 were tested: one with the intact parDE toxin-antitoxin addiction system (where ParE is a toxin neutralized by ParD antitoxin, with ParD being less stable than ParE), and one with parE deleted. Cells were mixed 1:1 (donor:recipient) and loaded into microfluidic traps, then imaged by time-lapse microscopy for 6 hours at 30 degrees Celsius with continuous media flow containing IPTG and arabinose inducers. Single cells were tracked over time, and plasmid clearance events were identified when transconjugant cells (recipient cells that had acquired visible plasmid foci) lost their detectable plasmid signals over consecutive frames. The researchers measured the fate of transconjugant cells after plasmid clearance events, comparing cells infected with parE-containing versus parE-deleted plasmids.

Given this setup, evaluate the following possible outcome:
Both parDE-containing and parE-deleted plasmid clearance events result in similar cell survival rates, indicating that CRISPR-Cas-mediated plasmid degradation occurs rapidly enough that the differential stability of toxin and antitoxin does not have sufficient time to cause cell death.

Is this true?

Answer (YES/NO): NO